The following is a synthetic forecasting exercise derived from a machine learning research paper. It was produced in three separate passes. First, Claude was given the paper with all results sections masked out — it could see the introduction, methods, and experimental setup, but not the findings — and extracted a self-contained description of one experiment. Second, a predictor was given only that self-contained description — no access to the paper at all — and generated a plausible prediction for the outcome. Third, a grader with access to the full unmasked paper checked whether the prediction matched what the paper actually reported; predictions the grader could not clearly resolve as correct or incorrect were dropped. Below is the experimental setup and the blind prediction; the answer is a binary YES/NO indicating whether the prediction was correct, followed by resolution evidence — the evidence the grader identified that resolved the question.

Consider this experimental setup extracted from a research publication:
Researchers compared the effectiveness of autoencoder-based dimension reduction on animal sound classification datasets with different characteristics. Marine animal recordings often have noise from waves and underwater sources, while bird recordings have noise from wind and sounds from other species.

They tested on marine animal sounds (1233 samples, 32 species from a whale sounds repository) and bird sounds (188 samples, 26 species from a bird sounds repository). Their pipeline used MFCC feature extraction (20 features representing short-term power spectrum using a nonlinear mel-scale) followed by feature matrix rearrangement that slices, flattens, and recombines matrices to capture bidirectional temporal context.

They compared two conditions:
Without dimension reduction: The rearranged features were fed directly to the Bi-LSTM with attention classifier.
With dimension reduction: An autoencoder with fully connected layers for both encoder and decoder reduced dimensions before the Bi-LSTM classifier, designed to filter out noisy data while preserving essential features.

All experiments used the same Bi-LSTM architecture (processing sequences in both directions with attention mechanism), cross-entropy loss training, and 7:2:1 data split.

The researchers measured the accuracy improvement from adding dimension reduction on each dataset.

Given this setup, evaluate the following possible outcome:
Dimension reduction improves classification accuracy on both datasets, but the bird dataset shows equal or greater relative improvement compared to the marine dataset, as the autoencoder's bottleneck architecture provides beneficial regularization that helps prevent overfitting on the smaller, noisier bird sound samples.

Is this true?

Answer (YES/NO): YES